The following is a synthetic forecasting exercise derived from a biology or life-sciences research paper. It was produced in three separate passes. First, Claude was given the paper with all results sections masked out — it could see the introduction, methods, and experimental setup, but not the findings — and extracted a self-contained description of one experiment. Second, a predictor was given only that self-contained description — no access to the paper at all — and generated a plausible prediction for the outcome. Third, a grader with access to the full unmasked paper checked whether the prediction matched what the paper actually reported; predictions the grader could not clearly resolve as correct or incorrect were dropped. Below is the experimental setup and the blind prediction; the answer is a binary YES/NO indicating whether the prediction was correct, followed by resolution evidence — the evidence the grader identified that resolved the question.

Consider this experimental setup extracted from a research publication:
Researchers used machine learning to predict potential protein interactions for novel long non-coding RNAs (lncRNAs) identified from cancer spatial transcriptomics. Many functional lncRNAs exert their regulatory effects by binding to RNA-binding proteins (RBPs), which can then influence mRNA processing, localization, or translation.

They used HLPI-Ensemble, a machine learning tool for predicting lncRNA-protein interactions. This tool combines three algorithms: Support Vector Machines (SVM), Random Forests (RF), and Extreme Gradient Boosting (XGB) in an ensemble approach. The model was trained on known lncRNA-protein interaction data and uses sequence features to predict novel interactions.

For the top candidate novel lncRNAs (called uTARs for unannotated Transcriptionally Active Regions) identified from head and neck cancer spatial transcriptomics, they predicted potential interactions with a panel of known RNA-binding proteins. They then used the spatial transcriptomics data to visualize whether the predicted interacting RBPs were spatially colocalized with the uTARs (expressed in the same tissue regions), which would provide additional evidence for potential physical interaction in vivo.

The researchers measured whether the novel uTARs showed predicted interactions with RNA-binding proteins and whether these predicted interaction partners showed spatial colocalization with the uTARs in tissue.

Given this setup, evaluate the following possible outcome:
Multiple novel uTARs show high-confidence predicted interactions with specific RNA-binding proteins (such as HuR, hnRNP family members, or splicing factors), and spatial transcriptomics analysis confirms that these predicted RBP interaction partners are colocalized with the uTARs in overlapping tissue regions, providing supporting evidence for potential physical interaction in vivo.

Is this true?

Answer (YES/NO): NO